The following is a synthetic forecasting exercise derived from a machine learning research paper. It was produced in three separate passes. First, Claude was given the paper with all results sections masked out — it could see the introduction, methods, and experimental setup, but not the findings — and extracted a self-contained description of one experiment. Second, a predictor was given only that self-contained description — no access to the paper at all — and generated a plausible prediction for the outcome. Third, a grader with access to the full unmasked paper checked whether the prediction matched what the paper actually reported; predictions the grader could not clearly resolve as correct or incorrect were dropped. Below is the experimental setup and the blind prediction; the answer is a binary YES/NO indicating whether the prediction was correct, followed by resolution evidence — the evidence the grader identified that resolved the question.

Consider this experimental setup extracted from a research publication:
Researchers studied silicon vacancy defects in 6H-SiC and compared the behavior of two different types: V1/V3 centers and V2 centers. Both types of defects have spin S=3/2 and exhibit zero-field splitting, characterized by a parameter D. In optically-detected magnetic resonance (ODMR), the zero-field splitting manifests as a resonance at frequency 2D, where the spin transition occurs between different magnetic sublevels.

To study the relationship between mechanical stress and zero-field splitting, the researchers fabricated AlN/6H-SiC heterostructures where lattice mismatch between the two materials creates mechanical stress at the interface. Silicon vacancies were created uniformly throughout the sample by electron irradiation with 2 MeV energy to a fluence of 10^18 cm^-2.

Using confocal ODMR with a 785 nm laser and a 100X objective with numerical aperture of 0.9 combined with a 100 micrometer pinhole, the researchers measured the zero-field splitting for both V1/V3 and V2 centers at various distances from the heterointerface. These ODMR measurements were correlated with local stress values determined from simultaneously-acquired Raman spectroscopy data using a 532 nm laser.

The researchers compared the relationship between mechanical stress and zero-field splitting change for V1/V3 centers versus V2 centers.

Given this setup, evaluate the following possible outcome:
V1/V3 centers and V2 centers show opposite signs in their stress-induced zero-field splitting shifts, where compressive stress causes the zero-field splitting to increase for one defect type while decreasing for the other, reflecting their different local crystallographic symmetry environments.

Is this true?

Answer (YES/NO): YES